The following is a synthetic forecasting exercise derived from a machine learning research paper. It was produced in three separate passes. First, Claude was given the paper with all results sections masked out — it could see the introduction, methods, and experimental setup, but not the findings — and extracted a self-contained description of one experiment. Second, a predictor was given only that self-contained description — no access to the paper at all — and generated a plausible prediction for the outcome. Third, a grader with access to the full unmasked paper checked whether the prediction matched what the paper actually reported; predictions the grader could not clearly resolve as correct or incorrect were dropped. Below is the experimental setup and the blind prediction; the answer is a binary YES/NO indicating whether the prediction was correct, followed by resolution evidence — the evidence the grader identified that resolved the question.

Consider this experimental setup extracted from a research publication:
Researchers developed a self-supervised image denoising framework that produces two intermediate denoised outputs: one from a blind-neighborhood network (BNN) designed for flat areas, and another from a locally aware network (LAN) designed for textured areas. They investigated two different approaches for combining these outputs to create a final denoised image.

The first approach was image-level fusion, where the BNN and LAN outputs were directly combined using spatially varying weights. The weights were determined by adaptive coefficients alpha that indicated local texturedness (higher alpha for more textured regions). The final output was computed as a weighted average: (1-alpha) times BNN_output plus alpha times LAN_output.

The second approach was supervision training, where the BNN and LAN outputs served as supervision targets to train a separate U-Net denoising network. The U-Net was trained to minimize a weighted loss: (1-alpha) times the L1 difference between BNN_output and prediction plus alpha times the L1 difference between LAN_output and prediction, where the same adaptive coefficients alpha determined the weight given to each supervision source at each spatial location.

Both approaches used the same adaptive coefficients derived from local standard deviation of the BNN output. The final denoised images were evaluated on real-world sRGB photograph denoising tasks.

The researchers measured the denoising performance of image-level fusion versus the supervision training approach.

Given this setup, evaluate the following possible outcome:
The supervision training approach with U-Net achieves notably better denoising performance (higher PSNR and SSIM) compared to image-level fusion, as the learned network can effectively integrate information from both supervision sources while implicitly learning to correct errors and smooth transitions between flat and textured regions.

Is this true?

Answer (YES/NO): YES